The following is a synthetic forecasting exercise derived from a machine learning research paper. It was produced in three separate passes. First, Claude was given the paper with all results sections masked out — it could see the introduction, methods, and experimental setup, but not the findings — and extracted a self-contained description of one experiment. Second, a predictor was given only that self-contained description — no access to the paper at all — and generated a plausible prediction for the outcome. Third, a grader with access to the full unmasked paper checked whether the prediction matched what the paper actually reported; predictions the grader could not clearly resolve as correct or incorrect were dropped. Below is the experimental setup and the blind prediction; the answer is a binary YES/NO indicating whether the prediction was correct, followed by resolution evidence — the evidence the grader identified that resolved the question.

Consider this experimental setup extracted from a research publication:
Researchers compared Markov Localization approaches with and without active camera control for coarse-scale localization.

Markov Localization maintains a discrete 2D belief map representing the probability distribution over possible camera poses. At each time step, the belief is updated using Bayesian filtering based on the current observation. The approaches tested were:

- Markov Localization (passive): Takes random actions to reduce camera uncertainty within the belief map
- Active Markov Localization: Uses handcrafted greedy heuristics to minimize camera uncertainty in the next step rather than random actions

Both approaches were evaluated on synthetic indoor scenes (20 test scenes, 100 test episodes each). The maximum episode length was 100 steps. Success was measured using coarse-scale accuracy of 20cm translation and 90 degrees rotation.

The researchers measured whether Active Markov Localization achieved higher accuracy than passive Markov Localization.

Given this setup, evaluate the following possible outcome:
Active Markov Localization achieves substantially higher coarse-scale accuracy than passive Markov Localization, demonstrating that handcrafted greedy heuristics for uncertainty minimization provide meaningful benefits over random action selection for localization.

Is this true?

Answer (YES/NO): NO